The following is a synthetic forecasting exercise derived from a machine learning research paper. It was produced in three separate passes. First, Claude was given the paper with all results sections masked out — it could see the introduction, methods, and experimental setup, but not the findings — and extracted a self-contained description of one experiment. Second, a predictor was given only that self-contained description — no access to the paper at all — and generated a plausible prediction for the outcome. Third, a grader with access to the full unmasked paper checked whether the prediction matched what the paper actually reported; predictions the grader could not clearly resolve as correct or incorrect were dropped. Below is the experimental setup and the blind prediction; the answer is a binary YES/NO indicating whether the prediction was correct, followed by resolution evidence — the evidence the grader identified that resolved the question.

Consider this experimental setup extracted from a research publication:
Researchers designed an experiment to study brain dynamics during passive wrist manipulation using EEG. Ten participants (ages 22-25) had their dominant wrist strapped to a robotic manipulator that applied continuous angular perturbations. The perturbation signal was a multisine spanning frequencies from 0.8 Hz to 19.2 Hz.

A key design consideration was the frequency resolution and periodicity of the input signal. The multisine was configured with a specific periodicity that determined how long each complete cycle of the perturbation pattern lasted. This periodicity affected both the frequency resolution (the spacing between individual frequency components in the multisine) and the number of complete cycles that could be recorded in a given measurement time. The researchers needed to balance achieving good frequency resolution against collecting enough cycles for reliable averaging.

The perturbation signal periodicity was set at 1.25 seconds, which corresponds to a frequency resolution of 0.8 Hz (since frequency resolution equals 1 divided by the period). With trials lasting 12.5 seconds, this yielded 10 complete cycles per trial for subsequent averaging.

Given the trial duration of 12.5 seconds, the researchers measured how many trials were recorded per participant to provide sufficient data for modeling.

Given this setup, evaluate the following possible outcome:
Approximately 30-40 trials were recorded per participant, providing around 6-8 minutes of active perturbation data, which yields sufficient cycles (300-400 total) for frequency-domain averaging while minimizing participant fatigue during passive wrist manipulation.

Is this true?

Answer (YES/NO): NO